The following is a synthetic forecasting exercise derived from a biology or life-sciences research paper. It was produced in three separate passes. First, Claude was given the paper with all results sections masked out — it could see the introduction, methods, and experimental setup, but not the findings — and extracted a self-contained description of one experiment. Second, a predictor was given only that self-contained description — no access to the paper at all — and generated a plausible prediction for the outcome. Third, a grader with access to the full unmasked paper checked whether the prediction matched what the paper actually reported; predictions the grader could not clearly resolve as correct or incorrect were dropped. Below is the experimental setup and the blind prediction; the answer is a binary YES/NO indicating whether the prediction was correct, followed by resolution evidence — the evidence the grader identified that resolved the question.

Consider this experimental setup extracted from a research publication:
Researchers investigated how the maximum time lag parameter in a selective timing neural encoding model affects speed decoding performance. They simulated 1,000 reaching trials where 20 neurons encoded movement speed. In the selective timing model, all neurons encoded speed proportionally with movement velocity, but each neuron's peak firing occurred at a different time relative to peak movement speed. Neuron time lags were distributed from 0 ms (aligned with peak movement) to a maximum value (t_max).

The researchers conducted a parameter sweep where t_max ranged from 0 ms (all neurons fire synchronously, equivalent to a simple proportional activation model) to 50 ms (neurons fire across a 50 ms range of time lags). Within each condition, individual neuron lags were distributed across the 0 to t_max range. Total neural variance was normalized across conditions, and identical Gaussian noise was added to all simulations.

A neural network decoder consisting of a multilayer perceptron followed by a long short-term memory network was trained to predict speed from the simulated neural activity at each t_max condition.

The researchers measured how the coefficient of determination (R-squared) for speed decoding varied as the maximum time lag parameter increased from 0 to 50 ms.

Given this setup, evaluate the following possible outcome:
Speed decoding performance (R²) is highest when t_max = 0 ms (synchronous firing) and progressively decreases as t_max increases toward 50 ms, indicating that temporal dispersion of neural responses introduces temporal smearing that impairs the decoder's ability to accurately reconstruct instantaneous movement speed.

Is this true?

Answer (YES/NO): NO